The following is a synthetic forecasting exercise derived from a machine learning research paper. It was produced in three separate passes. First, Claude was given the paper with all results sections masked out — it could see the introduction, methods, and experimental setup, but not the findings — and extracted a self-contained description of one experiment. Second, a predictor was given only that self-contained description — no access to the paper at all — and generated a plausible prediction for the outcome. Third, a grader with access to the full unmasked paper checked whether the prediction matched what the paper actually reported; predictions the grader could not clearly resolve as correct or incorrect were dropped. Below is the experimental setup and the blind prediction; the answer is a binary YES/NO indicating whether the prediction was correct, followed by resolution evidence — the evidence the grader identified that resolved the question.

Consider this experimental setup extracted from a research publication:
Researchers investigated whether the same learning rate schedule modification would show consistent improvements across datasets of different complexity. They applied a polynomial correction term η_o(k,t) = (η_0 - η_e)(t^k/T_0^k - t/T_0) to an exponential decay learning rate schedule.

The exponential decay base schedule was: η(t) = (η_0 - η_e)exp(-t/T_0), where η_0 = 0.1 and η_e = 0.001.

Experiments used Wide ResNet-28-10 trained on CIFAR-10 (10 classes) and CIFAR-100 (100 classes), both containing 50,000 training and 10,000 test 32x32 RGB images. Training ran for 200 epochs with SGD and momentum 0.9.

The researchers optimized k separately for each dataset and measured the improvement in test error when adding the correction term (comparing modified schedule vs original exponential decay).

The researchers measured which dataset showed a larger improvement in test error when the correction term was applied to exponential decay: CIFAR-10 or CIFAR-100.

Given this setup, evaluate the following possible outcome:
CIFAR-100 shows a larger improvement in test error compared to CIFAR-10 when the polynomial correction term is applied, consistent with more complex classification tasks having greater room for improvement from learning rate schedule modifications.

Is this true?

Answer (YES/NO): YES